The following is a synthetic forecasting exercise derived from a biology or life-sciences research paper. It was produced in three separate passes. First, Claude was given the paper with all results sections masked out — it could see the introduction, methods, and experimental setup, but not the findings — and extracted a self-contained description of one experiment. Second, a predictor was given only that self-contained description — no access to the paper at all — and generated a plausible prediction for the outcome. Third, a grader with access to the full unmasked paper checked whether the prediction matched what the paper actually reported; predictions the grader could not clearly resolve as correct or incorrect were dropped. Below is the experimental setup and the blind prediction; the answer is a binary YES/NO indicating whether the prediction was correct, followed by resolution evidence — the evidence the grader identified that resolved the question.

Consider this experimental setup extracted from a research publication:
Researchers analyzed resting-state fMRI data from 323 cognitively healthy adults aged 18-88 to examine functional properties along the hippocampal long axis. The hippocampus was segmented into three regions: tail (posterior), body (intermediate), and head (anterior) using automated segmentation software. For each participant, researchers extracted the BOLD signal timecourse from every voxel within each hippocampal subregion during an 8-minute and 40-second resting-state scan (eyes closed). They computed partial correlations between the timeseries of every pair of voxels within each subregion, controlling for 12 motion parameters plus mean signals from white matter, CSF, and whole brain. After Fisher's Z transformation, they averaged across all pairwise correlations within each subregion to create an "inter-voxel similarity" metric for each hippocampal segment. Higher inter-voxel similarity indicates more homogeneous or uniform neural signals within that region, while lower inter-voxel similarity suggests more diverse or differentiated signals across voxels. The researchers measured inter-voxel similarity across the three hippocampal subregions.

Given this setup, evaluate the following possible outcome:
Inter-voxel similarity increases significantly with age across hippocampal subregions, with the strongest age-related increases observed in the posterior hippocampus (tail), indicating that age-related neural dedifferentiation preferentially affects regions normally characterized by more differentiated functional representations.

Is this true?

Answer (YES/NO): NO